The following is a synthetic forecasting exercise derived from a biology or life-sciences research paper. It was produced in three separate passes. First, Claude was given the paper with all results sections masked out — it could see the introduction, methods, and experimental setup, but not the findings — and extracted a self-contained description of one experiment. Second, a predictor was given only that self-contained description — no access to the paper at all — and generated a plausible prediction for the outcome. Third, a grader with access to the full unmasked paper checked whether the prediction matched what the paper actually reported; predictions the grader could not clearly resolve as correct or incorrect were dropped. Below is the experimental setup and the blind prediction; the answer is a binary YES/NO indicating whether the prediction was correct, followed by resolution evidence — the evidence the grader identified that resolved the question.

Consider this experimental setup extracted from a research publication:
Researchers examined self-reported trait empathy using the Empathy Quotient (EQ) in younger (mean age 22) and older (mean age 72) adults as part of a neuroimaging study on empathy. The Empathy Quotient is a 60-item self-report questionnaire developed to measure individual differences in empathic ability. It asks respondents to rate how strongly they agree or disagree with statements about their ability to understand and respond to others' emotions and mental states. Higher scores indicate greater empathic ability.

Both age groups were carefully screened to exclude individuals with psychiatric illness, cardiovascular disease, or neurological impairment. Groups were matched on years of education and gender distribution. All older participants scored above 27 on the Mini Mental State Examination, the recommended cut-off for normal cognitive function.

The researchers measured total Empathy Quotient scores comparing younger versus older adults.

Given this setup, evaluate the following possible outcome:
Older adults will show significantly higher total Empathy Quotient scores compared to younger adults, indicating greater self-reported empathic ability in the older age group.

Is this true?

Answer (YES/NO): NO